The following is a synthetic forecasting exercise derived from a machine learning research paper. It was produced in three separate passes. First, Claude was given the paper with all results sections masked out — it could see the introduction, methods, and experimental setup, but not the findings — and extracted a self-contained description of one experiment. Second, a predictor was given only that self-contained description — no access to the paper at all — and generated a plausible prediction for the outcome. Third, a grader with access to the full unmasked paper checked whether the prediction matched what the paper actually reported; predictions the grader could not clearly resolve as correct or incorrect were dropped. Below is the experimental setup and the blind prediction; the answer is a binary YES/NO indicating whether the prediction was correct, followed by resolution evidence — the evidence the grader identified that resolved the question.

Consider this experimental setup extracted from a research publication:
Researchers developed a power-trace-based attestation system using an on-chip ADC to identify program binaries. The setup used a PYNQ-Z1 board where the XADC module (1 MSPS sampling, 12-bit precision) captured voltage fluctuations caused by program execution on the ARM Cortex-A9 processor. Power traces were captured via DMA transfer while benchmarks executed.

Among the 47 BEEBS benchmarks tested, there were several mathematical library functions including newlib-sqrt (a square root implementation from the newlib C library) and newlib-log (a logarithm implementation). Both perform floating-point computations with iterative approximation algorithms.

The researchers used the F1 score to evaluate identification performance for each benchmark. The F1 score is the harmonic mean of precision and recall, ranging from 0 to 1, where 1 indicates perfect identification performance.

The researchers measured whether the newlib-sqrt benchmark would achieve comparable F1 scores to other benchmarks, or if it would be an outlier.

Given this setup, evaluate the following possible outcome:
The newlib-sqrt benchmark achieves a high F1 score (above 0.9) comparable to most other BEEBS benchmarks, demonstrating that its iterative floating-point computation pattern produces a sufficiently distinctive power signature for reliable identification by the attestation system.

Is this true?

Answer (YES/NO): NO